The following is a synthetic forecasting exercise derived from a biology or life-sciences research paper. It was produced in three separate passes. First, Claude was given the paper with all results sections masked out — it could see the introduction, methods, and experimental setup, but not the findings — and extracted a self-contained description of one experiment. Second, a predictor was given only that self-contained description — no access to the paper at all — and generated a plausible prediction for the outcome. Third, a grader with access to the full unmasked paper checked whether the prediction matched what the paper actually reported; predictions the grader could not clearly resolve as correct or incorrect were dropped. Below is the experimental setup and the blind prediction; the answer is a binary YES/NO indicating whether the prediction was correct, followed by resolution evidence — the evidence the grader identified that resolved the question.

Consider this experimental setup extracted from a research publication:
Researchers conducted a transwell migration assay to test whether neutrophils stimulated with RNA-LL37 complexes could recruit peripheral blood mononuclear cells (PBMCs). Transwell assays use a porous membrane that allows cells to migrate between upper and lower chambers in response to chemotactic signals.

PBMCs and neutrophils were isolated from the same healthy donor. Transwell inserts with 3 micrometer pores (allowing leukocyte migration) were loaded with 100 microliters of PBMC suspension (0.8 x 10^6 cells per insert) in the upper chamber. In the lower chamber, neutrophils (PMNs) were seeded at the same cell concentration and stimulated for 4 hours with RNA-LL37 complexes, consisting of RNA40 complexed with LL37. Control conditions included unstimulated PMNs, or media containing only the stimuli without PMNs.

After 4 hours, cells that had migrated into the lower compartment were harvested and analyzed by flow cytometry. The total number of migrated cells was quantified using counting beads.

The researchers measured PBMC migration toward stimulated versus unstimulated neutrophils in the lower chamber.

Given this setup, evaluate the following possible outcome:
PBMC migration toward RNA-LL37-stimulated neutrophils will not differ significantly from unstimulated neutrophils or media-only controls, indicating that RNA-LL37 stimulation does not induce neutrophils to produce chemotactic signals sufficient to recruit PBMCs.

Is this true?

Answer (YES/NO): NO